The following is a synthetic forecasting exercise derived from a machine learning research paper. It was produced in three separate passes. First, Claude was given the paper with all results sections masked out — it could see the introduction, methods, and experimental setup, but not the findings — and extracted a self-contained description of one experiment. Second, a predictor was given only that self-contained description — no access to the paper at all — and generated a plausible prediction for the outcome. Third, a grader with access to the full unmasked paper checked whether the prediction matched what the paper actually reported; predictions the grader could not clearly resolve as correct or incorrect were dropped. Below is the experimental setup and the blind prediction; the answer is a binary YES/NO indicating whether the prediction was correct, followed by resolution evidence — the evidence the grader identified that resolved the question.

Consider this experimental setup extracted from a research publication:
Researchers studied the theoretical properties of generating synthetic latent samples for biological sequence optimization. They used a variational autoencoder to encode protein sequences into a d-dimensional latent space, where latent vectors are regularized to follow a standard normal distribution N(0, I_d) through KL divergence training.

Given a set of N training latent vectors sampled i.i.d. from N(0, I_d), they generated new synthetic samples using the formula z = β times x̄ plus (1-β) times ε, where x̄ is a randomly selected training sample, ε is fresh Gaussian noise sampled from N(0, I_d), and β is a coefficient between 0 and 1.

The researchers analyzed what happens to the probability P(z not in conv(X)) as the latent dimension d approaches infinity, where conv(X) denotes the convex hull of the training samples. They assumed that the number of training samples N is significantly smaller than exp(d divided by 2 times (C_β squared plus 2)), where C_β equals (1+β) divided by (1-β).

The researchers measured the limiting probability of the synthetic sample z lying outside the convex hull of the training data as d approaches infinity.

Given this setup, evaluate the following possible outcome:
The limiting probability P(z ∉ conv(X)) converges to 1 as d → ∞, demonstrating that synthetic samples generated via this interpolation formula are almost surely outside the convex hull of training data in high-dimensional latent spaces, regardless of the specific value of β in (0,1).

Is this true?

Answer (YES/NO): YES